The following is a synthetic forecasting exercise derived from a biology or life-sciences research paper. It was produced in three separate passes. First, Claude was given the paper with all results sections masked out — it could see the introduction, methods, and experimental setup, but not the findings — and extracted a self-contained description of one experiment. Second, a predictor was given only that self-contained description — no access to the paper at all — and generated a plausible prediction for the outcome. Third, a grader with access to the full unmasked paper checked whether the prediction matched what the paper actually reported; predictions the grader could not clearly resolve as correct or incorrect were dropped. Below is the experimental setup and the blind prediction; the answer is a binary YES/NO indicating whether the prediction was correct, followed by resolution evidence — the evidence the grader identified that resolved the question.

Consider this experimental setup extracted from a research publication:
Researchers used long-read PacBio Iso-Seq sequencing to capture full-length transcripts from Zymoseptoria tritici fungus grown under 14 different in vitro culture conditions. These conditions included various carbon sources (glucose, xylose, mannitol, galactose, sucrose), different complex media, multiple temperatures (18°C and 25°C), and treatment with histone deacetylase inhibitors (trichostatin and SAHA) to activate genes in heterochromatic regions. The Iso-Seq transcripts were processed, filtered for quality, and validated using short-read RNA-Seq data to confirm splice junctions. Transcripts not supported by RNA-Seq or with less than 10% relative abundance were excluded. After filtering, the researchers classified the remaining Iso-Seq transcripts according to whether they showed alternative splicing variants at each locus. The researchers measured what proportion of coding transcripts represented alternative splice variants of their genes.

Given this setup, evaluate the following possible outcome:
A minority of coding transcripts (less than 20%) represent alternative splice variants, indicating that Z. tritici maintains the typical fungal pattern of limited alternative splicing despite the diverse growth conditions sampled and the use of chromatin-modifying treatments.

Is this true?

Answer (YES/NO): NO